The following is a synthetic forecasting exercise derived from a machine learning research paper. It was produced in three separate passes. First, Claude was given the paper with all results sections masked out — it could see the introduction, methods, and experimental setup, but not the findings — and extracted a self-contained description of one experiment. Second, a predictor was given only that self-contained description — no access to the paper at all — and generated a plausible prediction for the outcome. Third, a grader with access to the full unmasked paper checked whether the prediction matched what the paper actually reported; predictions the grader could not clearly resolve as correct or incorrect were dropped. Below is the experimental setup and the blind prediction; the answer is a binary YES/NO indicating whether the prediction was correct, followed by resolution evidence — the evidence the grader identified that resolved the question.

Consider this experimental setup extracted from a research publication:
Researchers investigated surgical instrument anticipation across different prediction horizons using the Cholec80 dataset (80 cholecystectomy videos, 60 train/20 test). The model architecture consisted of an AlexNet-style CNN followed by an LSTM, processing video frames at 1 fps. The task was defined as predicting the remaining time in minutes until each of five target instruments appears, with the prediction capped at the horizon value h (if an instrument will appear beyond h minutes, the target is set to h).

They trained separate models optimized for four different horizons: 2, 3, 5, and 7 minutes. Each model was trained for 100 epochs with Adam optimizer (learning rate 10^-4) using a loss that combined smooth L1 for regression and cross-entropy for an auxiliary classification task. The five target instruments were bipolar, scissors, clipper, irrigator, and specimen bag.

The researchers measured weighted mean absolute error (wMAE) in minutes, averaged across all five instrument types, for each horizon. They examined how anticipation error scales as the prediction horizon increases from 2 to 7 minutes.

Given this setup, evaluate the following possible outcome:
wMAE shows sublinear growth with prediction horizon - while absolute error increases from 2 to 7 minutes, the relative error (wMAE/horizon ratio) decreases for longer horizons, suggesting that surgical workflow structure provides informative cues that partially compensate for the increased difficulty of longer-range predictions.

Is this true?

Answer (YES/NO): NO